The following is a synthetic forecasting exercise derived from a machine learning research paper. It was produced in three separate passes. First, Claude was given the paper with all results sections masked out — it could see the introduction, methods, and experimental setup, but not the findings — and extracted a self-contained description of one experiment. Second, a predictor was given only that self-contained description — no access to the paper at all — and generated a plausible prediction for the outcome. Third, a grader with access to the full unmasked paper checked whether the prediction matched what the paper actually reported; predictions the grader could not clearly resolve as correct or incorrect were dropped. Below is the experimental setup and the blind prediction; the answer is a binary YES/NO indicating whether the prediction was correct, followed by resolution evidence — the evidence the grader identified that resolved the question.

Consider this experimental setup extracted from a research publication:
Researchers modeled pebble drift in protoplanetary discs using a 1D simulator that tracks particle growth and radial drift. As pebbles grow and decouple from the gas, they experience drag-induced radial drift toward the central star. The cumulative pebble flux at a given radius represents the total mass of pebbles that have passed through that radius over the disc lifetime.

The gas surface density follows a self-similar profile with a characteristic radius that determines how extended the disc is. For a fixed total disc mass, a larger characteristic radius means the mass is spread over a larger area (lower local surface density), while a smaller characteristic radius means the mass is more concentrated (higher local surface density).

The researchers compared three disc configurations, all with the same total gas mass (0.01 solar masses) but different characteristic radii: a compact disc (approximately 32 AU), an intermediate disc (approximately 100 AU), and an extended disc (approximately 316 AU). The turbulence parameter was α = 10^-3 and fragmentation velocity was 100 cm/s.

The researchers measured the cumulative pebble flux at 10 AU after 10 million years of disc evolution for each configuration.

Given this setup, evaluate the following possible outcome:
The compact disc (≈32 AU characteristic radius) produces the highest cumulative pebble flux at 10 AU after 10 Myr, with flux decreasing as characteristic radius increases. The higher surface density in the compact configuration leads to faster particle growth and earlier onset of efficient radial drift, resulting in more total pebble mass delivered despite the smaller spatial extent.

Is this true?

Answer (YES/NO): NO